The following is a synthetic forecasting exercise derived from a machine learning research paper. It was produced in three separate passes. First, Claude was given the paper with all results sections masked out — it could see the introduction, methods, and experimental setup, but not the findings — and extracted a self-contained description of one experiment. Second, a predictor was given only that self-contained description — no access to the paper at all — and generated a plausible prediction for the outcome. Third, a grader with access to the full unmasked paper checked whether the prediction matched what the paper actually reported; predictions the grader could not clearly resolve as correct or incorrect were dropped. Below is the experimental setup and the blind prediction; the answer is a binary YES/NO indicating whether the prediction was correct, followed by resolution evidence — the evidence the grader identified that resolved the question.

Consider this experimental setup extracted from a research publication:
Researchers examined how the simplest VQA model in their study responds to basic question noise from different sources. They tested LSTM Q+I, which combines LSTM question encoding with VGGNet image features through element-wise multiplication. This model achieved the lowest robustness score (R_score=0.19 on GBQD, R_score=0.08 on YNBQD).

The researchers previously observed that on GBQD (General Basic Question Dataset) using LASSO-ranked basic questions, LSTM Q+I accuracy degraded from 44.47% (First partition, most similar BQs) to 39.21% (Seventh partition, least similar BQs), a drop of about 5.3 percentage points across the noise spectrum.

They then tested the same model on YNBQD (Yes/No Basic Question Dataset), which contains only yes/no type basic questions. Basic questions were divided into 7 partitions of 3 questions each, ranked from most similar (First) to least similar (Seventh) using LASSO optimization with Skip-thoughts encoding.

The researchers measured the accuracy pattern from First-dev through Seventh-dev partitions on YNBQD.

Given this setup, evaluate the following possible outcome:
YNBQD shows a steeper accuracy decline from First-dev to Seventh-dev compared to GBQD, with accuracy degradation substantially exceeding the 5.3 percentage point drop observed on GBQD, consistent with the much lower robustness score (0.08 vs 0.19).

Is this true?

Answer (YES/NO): NO